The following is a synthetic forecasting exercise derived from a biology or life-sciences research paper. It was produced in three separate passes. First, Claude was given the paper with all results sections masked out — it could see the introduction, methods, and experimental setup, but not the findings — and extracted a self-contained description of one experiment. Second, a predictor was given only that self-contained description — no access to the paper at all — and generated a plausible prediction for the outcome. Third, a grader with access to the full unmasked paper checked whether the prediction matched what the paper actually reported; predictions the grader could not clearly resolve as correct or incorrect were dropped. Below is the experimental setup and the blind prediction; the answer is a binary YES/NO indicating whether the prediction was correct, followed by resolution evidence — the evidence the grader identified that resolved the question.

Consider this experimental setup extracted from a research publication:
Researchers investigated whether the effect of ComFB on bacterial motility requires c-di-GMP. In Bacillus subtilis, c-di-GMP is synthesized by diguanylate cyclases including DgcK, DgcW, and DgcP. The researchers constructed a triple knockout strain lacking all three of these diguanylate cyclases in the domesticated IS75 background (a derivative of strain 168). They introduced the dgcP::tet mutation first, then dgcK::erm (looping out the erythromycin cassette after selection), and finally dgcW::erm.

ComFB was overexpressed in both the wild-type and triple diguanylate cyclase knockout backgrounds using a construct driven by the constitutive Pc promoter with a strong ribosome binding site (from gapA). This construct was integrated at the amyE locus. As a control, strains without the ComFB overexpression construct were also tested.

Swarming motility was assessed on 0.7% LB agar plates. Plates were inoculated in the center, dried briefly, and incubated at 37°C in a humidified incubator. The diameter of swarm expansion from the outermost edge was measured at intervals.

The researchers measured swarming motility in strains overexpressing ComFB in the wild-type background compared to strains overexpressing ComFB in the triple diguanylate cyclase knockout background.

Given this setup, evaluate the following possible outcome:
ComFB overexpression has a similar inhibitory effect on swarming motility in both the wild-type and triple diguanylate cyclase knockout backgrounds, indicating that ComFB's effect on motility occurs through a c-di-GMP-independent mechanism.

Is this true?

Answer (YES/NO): NO